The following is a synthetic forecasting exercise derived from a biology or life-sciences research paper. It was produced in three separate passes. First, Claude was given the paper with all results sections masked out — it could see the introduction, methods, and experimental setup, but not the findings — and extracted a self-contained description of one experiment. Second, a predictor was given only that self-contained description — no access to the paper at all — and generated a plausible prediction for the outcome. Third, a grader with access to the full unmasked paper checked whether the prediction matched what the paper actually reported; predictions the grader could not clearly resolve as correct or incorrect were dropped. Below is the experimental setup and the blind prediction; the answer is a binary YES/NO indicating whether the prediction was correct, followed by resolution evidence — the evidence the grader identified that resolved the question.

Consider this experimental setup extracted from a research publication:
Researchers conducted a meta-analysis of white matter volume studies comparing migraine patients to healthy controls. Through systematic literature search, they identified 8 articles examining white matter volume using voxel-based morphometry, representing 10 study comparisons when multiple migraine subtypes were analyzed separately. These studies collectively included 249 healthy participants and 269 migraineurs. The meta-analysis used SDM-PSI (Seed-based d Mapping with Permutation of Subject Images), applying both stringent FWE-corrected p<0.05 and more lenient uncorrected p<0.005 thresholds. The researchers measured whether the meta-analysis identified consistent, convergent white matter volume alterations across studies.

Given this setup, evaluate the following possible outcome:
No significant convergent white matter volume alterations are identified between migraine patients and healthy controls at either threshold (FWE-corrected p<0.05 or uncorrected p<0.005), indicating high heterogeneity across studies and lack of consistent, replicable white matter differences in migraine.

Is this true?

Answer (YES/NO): YES